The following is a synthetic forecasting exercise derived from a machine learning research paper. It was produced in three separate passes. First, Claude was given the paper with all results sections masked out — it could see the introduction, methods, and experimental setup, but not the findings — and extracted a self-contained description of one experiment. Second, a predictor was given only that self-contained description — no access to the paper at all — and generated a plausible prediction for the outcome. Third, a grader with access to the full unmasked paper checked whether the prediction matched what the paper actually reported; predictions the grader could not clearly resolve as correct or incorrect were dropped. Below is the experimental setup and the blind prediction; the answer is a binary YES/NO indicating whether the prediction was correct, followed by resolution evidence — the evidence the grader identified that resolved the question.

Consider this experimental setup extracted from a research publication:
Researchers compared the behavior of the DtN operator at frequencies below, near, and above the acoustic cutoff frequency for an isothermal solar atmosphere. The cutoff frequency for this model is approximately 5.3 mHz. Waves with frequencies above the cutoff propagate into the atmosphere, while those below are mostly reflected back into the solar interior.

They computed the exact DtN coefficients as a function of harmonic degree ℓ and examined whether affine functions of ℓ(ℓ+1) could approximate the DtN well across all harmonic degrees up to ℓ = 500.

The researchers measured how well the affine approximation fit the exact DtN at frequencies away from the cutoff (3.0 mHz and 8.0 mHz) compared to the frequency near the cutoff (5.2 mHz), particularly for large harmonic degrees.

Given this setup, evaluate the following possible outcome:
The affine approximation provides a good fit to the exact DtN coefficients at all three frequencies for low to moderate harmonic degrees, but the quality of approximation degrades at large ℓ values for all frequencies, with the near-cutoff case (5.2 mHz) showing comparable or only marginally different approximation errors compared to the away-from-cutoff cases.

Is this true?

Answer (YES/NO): NO